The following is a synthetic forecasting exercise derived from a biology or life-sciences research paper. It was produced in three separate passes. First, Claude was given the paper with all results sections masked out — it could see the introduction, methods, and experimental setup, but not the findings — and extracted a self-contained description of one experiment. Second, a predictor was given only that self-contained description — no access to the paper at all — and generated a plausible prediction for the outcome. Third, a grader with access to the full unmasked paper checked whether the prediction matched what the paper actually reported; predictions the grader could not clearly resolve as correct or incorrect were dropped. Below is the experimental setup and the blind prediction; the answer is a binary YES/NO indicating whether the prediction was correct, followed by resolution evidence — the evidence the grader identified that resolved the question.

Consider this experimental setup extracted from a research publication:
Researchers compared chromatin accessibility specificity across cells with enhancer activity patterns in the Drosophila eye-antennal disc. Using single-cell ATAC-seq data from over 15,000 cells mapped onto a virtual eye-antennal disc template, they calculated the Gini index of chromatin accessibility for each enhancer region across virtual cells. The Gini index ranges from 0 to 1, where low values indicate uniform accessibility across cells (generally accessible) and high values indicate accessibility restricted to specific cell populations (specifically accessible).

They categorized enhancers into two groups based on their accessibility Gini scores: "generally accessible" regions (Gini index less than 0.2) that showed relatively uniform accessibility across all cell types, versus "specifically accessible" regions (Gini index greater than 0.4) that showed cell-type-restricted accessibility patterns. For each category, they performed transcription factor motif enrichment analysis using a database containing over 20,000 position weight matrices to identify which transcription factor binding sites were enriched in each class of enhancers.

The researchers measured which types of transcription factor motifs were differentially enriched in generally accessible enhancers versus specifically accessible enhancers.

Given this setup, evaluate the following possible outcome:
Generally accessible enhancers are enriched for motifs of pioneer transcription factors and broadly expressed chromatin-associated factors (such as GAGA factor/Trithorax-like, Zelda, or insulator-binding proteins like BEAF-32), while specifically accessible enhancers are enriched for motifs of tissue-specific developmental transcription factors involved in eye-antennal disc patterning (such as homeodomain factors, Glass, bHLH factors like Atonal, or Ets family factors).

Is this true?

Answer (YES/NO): YES